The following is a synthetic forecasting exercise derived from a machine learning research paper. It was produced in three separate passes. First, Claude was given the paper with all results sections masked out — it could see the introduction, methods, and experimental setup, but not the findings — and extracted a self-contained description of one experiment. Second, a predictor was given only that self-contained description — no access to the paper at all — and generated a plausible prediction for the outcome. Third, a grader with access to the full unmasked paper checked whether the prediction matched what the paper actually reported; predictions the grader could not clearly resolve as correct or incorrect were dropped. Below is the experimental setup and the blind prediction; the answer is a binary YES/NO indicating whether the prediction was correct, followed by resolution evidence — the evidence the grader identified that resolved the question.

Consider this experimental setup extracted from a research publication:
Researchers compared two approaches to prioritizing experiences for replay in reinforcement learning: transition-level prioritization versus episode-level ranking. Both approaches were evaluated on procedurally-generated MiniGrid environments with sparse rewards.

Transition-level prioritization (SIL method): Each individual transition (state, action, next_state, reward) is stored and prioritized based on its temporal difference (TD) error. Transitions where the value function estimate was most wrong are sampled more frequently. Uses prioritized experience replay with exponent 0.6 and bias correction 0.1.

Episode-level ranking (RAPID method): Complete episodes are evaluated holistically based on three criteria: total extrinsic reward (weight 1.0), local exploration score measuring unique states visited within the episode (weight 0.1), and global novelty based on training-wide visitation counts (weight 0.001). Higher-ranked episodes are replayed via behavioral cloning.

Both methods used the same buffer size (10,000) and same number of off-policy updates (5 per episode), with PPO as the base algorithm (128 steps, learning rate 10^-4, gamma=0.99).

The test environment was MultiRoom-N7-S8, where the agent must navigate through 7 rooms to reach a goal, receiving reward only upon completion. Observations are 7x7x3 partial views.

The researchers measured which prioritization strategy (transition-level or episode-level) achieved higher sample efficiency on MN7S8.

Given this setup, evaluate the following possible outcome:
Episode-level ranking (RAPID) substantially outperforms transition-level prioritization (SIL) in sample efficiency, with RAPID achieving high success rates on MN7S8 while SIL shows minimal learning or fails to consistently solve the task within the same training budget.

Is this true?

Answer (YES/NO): YES